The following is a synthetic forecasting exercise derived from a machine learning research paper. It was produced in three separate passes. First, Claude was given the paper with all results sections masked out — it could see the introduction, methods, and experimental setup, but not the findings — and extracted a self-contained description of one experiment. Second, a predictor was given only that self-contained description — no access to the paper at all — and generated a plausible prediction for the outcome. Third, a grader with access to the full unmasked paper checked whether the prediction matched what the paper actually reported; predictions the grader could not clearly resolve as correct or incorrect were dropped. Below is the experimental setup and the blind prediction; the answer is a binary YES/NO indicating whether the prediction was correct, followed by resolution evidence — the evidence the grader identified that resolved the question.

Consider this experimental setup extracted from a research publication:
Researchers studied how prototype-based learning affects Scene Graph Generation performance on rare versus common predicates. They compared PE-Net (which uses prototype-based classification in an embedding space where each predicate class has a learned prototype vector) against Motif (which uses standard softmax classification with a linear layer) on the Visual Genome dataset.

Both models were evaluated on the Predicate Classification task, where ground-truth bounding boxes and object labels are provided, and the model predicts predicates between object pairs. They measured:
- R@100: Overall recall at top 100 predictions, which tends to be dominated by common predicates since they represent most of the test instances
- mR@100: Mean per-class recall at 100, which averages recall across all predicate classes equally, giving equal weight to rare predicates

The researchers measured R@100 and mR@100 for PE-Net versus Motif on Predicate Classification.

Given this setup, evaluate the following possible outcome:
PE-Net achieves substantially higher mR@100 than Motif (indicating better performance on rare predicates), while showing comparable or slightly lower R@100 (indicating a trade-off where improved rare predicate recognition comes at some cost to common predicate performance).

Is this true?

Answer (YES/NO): NO